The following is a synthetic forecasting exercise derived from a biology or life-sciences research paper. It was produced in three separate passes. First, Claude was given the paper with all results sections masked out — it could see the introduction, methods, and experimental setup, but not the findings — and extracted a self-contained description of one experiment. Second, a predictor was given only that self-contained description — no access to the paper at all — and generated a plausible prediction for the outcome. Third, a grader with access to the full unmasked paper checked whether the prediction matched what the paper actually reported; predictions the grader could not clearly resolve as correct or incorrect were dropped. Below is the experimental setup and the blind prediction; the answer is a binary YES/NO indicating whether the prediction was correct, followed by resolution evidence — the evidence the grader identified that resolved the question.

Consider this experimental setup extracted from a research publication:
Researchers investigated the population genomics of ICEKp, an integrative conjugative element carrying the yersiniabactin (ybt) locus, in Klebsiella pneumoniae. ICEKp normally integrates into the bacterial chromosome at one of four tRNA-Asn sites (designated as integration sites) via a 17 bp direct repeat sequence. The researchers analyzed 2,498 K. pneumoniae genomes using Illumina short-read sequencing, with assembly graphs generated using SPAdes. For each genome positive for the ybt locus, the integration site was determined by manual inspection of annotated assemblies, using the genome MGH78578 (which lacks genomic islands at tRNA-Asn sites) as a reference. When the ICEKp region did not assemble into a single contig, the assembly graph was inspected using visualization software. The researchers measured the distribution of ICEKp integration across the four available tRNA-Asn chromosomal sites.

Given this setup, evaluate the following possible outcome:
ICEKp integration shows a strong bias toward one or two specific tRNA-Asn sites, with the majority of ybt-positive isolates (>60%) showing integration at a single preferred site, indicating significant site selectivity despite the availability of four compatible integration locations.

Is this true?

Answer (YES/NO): NO